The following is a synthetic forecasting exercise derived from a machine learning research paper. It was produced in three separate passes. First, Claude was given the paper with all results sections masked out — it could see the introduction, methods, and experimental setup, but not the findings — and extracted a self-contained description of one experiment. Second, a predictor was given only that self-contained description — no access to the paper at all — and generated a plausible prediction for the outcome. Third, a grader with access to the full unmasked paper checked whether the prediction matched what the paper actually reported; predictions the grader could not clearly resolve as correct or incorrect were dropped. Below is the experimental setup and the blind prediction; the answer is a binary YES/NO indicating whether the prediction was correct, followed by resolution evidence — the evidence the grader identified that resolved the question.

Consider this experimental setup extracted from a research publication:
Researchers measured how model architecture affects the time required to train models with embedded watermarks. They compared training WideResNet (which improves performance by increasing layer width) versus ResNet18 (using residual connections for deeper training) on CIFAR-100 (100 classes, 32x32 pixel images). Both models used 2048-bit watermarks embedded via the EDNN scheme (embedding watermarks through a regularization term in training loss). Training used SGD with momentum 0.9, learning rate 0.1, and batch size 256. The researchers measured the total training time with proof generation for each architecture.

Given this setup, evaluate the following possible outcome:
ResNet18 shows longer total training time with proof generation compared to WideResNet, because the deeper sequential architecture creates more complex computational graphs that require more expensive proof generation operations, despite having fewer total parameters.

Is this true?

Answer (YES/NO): NO